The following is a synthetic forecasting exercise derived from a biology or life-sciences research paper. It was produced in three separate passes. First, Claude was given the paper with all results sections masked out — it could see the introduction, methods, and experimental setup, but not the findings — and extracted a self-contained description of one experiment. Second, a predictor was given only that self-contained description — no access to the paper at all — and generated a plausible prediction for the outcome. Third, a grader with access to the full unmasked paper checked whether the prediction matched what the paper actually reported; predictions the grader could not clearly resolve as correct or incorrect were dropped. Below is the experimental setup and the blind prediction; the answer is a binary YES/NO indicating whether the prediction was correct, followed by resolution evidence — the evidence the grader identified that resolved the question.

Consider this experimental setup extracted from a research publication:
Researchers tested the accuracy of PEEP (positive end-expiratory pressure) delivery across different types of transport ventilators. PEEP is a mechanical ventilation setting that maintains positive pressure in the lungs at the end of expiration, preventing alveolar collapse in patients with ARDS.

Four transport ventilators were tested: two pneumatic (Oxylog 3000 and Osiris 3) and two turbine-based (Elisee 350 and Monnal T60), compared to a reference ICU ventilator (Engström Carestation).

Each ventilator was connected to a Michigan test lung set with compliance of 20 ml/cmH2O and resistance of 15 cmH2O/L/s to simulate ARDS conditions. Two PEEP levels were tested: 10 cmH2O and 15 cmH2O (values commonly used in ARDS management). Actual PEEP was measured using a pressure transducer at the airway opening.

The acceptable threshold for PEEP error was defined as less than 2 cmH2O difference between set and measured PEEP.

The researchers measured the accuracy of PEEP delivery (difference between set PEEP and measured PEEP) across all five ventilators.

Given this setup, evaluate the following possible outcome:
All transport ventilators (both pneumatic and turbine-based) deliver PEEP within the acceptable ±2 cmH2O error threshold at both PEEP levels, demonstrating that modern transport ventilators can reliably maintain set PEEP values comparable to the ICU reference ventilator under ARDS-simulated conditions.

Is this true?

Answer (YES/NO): YES